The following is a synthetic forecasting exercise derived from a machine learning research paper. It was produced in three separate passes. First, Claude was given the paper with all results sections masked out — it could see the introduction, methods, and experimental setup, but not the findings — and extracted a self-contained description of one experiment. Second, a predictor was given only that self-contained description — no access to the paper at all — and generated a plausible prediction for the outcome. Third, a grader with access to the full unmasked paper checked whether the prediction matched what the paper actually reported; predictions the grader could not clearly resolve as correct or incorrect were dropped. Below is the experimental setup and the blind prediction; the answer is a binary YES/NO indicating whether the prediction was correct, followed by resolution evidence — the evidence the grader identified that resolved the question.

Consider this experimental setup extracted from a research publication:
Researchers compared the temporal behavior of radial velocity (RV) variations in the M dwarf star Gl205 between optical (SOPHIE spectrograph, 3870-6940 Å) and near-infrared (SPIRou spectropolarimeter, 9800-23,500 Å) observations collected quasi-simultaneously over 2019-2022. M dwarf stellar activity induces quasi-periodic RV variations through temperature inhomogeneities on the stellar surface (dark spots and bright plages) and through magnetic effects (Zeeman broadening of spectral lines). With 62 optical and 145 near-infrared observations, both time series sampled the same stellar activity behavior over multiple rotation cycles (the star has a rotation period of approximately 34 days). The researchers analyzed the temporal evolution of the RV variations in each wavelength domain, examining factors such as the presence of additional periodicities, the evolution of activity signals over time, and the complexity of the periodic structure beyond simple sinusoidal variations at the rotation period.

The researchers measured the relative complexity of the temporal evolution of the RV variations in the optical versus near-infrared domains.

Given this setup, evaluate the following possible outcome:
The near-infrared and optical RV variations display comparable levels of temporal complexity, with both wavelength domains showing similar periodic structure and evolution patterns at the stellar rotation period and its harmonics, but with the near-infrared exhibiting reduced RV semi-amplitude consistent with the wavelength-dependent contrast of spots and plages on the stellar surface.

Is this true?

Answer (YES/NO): NO